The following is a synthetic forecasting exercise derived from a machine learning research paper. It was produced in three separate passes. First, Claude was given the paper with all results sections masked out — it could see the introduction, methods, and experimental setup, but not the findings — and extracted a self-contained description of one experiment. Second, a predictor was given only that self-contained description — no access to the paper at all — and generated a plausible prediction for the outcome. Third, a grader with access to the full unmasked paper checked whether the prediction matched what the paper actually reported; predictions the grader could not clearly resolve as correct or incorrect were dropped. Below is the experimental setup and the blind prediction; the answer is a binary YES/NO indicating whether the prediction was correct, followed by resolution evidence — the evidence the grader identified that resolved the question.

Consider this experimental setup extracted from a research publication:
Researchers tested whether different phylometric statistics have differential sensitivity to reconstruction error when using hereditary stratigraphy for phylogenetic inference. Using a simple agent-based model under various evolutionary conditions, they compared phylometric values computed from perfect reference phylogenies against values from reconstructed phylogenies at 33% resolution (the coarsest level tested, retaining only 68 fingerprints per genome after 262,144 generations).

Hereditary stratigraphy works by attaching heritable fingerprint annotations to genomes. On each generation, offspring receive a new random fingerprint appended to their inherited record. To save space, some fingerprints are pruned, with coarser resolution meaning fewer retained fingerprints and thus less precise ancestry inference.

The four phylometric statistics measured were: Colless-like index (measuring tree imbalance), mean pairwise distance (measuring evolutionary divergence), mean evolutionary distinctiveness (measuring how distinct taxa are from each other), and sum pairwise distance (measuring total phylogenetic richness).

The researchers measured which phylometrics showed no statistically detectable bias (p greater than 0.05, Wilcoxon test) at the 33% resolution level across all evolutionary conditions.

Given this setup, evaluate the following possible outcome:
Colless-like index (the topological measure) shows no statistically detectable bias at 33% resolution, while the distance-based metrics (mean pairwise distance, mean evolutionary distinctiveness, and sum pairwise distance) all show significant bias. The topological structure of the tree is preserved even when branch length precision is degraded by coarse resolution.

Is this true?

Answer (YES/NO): NO